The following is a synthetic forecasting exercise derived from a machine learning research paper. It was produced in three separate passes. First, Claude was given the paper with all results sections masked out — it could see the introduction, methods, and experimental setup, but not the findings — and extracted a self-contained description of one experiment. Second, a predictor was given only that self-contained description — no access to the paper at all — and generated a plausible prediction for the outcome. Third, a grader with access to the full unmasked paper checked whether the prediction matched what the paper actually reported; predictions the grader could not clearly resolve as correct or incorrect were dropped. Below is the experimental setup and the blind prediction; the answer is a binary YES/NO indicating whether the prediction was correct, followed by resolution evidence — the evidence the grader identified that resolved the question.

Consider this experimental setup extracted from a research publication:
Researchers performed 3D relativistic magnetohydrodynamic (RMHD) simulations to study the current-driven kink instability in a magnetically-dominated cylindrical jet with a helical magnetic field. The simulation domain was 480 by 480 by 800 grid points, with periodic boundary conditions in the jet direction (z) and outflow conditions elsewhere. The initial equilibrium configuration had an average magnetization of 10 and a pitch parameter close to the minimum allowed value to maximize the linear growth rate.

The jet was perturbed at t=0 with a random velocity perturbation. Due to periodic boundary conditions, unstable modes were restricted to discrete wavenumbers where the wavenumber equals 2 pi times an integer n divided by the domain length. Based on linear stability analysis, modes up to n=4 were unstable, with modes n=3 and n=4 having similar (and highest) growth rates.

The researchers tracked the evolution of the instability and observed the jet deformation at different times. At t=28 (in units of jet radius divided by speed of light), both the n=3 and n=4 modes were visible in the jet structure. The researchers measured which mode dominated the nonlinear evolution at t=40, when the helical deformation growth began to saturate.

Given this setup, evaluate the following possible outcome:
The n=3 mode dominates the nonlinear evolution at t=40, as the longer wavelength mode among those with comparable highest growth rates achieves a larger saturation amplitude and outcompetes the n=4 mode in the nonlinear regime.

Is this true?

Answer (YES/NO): YES